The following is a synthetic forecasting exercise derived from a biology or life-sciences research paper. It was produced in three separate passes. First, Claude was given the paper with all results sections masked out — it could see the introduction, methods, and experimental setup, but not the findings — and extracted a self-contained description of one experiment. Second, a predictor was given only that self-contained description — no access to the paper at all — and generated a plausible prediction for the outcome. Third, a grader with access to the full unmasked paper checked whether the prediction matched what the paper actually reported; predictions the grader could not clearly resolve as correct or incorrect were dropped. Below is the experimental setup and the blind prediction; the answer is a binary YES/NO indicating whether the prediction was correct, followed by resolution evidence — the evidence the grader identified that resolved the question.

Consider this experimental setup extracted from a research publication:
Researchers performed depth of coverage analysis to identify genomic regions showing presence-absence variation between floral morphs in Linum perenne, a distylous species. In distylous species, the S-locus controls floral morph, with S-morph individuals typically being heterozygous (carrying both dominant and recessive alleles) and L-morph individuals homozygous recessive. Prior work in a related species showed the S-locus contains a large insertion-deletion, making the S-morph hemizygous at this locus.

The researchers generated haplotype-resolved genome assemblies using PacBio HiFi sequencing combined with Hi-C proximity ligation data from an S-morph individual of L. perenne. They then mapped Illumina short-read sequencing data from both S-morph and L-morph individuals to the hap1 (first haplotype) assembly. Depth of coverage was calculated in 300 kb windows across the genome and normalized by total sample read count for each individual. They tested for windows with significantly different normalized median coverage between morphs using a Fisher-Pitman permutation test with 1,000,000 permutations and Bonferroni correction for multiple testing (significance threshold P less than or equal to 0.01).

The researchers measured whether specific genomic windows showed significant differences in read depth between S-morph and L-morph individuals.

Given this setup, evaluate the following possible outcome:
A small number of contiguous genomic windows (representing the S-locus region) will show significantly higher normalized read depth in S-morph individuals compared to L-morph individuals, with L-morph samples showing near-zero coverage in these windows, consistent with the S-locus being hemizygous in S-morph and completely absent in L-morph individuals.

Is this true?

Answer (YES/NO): YES